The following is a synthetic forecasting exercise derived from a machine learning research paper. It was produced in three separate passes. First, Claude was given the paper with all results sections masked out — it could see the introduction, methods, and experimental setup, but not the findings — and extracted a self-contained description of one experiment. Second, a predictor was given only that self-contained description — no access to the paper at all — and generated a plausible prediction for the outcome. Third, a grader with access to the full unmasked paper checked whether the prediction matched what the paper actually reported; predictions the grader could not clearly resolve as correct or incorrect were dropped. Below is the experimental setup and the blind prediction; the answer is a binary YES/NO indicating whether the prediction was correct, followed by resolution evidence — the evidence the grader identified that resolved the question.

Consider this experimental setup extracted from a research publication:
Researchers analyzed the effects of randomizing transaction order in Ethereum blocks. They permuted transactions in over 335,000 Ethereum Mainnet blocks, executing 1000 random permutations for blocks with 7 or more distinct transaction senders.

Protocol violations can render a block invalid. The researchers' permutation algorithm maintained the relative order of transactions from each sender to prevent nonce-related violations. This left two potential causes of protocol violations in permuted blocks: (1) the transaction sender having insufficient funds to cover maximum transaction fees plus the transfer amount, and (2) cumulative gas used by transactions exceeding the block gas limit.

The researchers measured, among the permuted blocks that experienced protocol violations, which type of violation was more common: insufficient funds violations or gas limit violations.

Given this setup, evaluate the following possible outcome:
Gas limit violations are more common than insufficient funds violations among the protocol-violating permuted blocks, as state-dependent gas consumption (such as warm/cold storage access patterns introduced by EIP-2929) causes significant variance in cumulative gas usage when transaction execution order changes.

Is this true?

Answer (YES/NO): NO